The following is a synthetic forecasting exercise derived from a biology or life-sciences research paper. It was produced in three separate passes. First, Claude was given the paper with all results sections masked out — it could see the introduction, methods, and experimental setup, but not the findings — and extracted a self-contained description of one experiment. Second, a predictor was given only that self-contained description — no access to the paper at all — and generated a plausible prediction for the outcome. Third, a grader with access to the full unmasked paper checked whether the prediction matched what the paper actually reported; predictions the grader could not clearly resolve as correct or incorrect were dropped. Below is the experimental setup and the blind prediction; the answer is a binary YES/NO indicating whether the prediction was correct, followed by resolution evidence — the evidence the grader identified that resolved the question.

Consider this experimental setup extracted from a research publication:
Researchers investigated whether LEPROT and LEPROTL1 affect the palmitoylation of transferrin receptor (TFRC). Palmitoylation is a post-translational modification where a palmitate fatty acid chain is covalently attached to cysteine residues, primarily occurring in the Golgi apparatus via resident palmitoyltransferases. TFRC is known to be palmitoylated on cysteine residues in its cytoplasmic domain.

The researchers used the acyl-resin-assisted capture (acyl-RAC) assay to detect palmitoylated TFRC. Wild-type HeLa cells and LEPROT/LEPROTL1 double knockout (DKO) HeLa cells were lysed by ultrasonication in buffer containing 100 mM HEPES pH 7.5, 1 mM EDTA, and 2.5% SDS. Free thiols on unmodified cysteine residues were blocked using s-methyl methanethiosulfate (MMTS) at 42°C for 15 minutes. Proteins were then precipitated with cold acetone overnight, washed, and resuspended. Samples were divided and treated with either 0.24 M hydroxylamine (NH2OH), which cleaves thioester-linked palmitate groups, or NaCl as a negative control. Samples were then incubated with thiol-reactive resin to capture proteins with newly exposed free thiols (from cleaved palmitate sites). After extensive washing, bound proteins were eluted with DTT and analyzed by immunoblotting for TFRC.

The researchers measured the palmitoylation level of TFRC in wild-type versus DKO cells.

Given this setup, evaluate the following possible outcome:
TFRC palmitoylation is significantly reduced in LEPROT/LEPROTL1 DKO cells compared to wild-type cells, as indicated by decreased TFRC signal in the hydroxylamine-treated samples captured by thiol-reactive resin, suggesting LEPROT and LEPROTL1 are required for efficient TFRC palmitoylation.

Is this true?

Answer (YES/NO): YES